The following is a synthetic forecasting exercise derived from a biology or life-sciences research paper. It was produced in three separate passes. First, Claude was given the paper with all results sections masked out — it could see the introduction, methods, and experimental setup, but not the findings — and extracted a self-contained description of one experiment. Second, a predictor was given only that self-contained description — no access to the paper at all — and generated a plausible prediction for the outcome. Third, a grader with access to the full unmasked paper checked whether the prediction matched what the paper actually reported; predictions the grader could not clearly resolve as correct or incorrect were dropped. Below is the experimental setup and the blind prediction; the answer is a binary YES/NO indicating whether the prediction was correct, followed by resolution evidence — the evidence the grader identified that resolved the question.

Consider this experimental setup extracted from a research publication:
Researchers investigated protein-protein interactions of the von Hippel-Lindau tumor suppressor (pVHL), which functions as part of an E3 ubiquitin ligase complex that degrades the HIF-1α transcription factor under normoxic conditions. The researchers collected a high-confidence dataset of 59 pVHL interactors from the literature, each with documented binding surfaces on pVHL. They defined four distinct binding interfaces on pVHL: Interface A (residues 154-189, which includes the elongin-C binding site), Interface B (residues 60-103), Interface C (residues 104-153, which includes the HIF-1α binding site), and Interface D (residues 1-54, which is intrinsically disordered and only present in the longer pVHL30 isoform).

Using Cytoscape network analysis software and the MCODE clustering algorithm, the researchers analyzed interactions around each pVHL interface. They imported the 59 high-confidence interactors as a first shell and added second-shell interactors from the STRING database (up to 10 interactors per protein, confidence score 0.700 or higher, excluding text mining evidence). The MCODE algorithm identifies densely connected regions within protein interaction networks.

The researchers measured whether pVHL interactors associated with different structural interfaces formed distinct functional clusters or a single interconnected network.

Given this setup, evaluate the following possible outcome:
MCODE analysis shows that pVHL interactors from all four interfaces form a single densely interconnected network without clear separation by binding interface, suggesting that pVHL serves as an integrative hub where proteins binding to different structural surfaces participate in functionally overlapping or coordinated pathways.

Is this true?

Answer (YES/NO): NO